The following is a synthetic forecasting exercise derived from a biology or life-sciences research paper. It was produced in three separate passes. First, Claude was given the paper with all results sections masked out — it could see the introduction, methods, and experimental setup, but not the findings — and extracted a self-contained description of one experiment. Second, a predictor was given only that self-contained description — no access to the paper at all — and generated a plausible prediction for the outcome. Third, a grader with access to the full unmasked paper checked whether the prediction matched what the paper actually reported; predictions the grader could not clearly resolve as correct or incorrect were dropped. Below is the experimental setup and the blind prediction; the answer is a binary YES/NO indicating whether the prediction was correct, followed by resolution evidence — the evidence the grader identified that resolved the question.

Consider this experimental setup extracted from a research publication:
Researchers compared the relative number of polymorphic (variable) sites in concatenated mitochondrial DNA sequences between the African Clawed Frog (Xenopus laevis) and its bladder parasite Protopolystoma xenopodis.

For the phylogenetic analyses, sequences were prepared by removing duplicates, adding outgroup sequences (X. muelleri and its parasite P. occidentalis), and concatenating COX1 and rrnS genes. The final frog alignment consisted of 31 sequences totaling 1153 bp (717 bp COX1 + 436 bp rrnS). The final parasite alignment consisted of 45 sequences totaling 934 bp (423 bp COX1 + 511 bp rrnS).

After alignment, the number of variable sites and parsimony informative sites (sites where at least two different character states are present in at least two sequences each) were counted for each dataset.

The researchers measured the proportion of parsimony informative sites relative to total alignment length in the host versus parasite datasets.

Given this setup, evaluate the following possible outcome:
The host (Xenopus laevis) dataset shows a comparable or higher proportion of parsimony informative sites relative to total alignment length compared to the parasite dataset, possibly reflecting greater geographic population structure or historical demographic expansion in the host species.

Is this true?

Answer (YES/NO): NO